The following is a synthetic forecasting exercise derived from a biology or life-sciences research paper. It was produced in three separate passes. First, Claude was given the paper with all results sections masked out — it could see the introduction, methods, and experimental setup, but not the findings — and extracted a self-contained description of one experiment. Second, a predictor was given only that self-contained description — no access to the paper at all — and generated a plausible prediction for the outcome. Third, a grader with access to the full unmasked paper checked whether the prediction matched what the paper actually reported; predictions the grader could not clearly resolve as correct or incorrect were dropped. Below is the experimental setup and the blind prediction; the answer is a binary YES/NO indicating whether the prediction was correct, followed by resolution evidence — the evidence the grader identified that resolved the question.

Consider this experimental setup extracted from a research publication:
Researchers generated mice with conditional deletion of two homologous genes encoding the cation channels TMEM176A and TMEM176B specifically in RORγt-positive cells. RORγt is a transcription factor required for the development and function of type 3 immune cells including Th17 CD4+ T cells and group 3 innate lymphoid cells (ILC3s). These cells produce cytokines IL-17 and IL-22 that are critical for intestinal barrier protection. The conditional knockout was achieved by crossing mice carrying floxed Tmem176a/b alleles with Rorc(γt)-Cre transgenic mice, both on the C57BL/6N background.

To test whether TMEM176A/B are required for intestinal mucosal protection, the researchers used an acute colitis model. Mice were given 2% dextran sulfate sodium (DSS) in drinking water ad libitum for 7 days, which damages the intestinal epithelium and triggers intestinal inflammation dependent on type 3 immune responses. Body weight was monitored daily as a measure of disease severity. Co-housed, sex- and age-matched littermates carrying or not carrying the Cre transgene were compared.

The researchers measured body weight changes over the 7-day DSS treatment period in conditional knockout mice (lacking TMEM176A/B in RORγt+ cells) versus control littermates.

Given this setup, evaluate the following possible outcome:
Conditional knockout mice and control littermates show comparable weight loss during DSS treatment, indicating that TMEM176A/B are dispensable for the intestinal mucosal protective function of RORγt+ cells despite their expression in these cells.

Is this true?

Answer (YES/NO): YES